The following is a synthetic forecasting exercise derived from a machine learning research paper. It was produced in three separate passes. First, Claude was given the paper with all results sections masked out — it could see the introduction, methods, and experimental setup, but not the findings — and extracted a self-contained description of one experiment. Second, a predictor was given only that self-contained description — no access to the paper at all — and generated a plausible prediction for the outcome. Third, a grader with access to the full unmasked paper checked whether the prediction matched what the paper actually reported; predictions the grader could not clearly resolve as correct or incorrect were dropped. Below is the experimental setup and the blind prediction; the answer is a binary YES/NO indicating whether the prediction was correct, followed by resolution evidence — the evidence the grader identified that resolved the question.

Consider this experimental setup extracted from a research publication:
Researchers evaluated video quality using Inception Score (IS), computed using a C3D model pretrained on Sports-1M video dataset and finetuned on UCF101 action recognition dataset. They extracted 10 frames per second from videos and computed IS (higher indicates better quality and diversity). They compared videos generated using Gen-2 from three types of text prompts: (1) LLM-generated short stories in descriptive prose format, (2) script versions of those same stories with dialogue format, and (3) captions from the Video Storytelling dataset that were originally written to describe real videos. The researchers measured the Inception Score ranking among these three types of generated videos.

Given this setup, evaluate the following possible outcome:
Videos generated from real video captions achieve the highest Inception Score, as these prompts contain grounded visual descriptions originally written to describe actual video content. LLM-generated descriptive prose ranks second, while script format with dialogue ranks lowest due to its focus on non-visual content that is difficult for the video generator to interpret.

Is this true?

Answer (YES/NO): YES